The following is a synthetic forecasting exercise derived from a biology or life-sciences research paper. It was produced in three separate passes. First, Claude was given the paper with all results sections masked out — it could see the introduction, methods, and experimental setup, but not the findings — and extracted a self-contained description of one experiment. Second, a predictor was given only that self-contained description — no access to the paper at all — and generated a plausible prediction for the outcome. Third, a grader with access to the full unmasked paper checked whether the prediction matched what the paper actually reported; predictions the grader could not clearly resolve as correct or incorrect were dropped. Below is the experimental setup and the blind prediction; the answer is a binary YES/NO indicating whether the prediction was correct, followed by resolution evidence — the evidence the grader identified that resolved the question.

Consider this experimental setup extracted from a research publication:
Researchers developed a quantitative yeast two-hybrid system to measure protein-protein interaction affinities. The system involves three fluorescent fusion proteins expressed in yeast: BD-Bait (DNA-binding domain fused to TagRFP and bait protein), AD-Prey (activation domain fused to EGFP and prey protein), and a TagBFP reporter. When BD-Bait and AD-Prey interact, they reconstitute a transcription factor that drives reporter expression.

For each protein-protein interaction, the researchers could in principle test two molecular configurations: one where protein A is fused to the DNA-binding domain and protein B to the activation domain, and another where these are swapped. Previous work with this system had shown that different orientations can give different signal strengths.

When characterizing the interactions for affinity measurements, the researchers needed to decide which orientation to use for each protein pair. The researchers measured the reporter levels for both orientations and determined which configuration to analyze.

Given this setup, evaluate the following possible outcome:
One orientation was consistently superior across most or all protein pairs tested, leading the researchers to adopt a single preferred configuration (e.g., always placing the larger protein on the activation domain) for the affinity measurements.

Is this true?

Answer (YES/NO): NO